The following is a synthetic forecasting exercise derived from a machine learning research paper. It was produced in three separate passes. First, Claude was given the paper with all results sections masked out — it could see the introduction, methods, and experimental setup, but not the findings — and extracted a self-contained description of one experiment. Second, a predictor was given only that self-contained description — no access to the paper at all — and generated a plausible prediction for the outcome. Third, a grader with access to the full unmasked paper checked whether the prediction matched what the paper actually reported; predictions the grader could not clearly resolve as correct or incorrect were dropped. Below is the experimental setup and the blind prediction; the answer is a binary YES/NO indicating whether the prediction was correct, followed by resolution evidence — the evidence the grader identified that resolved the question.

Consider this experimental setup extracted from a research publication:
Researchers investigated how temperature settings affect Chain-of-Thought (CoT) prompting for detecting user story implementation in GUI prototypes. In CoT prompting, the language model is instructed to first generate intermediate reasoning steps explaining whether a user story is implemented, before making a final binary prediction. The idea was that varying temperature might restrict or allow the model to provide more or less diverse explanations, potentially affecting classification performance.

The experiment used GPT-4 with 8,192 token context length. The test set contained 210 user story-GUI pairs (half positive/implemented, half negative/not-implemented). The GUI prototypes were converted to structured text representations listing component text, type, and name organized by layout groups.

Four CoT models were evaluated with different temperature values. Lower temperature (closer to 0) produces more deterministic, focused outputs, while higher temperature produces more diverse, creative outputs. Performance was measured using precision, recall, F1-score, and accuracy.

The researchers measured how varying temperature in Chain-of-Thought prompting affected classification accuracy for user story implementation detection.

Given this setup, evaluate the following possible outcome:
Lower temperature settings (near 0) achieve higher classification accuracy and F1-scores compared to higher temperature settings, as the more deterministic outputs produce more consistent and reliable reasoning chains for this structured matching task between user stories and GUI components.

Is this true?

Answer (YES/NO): NO